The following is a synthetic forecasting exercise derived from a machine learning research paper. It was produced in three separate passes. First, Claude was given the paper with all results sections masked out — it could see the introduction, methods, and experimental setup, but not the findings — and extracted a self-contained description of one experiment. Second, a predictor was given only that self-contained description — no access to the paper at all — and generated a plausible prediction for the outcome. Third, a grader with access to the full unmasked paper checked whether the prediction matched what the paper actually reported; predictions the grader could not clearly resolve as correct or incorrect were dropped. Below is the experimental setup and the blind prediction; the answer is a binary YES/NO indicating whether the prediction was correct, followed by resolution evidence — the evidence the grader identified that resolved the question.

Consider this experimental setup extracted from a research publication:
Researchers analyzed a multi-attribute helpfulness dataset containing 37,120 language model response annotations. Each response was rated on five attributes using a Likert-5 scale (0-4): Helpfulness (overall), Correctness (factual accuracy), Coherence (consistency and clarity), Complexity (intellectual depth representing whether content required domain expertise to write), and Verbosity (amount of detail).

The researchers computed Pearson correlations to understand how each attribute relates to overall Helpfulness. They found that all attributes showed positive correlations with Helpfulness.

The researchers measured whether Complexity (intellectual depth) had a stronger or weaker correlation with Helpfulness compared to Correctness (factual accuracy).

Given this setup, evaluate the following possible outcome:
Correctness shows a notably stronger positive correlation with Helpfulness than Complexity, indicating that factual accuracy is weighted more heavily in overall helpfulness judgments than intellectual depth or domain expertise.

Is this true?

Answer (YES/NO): YES